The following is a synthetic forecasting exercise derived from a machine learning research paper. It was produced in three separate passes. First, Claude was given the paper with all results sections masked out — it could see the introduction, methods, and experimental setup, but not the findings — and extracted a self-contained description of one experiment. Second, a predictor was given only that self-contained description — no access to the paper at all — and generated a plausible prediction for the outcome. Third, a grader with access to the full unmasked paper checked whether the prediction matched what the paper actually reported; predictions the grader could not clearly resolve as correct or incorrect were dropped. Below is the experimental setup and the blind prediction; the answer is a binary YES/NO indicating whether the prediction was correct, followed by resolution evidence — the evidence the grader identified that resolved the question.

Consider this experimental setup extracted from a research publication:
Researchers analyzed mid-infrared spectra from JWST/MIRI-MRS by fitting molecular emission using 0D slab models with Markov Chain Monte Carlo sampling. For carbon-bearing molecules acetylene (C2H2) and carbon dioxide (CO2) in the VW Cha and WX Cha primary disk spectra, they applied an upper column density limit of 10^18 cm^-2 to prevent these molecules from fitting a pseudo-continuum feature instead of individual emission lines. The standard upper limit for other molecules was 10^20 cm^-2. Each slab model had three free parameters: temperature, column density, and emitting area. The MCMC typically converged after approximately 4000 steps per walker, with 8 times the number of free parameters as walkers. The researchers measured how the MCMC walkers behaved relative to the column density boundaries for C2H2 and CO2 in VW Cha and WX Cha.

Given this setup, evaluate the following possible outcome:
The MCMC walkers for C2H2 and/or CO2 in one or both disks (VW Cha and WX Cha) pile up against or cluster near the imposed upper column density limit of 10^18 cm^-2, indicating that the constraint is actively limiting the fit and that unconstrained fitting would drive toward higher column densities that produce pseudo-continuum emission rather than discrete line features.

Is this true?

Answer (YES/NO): YES